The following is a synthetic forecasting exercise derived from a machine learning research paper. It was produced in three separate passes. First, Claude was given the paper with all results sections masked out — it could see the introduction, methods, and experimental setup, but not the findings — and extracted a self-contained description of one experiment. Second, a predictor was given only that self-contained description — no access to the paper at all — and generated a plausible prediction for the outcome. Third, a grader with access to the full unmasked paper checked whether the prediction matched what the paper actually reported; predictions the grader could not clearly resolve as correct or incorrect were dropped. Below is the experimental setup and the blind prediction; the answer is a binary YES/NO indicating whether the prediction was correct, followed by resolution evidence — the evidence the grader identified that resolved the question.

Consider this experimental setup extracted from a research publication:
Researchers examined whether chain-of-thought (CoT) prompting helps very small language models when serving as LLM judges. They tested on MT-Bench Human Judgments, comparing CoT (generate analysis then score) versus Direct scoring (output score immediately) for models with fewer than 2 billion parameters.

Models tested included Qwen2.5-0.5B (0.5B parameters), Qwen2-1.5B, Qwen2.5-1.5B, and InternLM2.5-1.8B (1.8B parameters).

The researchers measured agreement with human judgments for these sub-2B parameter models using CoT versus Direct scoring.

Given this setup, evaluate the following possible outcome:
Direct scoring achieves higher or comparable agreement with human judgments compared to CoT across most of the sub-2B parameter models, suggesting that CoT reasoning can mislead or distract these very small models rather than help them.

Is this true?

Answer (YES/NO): NO